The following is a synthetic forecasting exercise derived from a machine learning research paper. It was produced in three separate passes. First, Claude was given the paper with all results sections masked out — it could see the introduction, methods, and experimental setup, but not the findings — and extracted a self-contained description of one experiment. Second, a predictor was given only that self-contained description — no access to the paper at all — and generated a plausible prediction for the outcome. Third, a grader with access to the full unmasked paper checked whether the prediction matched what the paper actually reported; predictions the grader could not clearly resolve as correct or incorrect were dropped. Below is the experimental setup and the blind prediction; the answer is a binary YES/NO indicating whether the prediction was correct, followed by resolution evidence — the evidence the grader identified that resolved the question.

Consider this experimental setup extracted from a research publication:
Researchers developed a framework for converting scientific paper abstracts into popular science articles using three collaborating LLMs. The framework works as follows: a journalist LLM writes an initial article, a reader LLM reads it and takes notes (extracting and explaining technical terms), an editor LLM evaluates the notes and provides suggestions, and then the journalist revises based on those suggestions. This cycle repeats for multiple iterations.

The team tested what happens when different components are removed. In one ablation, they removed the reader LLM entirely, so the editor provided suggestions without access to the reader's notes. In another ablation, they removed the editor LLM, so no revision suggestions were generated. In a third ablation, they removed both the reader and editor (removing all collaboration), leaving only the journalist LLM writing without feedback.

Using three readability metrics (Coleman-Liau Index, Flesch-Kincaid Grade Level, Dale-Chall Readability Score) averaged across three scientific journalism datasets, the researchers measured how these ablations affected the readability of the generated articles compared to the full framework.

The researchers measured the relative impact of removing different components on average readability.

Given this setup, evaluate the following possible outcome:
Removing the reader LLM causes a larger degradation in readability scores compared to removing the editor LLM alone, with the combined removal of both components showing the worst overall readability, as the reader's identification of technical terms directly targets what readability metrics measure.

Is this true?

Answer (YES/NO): NO